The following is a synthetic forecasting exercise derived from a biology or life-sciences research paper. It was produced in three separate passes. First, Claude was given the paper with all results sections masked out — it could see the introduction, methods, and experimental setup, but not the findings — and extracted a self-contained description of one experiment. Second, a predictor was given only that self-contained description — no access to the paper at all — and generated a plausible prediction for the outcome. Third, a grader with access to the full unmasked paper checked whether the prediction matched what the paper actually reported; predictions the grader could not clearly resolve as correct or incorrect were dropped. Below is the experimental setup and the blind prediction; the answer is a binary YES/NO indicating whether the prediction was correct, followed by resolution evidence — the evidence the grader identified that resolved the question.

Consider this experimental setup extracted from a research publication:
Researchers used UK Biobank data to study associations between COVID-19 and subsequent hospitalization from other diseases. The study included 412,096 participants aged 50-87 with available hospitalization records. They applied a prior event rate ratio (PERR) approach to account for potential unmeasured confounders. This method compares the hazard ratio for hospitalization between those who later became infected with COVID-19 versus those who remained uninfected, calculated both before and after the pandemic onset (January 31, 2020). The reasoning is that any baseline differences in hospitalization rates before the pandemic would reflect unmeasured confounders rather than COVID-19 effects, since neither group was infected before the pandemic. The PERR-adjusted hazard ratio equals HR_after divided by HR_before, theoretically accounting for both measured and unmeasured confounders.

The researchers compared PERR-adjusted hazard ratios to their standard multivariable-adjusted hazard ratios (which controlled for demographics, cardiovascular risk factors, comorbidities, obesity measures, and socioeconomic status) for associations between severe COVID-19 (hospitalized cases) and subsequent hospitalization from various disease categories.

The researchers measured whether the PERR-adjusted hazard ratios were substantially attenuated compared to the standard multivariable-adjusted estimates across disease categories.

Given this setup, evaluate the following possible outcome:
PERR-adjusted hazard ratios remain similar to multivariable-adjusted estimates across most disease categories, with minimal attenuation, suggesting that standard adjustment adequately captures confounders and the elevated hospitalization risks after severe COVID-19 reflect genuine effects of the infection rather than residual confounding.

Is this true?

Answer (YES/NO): YES